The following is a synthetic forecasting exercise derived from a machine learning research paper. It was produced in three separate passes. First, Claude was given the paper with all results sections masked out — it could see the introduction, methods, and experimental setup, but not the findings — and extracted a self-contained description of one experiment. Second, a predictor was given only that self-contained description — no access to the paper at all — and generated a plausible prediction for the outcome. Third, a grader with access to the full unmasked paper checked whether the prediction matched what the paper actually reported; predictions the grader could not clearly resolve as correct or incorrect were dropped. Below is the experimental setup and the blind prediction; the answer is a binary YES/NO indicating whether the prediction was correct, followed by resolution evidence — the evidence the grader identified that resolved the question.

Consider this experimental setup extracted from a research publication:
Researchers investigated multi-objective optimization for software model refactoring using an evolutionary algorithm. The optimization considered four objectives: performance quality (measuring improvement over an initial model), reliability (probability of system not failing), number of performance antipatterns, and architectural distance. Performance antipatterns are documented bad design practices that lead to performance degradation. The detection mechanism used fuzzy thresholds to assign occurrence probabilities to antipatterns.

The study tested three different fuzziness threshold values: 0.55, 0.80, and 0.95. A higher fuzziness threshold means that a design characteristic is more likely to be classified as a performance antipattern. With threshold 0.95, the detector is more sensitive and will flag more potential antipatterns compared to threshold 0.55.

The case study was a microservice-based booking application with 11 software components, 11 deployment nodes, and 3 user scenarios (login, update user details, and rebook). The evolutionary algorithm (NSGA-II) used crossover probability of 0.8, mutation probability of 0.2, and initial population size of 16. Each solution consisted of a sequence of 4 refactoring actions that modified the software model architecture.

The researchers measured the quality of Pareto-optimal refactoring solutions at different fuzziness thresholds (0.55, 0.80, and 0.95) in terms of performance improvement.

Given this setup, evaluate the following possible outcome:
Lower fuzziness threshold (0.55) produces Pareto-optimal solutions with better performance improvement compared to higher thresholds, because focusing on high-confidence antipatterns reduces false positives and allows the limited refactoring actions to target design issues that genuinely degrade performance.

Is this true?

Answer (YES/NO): NO